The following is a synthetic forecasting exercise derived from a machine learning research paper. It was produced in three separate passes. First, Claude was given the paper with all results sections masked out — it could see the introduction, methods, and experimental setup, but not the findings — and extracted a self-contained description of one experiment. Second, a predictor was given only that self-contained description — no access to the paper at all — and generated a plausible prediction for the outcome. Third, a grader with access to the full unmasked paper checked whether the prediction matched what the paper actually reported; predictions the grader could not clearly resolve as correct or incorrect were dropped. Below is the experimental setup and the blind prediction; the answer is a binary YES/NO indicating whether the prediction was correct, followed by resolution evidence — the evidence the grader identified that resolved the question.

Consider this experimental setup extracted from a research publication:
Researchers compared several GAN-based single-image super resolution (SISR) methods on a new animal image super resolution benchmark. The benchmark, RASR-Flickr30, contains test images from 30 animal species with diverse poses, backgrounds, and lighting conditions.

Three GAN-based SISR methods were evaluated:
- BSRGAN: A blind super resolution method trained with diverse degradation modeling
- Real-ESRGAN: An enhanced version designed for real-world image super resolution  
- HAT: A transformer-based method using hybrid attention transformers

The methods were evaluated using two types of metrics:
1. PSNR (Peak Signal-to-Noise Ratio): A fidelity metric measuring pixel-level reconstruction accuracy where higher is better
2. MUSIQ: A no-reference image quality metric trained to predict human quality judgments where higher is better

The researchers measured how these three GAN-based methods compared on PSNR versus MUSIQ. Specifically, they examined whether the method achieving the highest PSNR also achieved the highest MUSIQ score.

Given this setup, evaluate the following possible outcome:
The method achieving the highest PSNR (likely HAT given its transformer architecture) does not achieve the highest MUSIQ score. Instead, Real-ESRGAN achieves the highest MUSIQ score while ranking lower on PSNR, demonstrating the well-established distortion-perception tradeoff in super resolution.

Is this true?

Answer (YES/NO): NO